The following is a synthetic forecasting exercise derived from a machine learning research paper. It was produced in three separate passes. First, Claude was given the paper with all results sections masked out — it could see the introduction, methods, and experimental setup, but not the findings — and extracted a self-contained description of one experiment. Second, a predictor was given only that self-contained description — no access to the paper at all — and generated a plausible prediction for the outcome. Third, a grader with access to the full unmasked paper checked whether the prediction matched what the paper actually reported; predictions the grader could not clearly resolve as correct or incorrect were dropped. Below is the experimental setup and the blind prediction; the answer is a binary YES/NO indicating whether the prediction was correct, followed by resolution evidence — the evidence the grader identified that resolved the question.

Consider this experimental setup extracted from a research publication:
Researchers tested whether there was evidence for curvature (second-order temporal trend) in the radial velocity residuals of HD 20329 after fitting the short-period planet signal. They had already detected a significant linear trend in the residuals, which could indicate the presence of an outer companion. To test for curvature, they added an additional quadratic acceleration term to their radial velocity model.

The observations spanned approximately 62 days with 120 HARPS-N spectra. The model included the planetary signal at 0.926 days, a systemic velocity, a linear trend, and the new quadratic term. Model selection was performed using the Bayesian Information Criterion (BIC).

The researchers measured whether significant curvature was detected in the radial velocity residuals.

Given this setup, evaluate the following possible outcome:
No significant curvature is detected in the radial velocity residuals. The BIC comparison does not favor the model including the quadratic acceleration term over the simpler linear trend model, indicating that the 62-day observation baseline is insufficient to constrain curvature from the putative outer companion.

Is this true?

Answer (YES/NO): YES